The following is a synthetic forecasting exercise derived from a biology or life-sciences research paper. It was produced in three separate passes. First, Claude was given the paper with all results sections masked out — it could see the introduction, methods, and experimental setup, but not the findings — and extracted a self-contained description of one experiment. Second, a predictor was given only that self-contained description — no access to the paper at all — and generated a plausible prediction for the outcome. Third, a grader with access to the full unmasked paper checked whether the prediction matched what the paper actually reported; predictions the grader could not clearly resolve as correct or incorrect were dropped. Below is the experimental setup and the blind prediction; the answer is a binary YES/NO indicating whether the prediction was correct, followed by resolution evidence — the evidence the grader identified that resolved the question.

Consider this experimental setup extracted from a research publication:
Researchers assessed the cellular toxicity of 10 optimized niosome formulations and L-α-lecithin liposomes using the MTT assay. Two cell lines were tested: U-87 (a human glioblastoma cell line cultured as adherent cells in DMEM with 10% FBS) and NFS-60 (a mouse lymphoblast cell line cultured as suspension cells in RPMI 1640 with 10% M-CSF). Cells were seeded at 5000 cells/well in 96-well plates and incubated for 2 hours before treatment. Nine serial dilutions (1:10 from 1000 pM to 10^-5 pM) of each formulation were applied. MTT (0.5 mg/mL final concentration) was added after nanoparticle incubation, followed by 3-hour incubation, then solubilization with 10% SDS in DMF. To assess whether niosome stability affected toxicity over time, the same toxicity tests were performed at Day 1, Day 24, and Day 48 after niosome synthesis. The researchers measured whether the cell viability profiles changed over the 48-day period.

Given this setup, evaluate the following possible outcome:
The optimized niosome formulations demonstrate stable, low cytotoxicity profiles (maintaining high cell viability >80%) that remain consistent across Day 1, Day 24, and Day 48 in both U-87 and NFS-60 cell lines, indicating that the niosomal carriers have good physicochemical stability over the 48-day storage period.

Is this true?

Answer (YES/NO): NO